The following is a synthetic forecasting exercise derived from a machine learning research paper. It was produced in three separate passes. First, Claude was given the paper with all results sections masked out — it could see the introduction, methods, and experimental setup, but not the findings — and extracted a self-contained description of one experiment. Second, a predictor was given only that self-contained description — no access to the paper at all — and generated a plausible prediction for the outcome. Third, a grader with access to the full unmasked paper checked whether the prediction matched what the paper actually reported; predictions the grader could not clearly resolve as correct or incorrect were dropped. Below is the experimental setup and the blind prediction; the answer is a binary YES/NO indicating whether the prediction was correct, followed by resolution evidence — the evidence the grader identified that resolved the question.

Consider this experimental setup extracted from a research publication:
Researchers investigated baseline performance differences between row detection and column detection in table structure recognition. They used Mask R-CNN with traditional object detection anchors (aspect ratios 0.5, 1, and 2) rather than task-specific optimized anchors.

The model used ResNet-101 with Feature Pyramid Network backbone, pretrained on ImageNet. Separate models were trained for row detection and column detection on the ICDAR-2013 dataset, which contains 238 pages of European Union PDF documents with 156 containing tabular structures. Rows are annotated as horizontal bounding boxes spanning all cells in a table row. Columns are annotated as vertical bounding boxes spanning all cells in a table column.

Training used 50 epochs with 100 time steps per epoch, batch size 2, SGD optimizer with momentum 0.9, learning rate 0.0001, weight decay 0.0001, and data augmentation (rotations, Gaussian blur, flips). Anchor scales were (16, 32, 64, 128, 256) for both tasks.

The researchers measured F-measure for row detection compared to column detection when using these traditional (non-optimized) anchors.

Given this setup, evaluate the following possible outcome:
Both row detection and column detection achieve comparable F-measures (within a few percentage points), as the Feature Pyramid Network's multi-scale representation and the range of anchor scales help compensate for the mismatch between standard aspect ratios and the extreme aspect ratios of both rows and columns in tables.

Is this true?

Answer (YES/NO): YES